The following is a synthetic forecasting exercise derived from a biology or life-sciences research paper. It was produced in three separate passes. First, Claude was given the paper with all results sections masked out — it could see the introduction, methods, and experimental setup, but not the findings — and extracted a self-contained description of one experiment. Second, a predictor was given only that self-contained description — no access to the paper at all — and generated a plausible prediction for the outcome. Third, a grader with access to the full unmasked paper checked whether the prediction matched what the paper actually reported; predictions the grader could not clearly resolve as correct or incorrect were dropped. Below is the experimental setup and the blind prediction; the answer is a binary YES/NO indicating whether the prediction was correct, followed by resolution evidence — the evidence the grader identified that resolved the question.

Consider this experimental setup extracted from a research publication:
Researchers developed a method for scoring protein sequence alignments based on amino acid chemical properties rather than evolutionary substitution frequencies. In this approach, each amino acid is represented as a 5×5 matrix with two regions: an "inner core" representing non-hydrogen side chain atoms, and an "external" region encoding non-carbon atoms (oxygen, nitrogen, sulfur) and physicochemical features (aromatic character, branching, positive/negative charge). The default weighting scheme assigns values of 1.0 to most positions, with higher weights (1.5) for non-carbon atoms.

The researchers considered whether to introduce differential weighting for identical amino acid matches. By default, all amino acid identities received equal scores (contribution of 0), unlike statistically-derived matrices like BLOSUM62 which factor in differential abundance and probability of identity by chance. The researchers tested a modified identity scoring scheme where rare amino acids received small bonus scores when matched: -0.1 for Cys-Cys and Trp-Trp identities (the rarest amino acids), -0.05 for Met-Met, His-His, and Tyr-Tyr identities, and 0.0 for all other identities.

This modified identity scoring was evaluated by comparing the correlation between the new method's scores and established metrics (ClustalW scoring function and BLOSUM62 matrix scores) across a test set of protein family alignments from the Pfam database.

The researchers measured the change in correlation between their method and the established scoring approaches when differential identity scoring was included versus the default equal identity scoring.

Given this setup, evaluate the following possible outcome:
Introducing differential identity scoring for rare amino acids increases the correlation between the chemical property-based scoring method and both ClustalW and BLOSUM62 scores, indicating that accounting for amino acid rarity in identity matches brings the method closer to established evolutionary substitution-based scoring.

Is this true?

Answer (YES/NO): YES